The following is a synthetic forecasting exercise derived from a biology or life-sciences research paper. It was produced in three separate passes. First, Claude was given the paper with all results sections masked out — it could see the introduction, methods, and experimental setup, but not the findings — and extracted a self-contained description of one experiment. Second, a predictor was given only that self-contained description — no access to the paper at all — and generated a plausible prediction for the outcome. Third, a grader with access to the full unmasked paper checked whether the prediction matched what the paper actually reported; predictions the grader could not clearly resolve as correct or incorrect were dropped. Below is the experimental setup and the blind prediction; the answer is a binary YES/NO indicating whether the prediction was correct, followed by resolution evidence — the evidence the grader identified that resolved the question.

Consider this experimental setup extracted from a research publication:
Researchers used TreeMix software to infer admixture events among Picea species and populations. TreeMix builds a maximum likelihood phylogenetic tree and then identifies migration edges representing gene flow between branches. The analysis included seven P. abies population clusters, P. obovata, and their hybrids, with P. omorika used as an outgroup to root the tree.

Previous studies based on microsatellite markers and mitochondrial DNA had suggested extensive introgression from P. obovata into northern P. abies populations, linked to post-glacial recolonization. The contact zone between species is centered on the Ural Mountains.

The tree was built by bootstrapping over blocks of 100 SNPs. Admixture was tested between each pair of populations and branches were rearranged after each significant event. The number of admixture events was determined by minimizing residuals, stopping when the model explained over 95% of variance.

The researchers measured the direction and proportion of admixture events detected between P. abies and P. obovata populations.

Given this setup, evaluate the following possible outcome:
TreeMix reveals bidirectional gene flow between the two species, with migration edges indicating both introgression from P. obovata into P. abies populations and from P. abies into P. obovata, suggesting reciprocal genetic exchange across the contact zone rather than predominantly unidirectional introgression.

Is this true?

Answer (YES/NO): NO